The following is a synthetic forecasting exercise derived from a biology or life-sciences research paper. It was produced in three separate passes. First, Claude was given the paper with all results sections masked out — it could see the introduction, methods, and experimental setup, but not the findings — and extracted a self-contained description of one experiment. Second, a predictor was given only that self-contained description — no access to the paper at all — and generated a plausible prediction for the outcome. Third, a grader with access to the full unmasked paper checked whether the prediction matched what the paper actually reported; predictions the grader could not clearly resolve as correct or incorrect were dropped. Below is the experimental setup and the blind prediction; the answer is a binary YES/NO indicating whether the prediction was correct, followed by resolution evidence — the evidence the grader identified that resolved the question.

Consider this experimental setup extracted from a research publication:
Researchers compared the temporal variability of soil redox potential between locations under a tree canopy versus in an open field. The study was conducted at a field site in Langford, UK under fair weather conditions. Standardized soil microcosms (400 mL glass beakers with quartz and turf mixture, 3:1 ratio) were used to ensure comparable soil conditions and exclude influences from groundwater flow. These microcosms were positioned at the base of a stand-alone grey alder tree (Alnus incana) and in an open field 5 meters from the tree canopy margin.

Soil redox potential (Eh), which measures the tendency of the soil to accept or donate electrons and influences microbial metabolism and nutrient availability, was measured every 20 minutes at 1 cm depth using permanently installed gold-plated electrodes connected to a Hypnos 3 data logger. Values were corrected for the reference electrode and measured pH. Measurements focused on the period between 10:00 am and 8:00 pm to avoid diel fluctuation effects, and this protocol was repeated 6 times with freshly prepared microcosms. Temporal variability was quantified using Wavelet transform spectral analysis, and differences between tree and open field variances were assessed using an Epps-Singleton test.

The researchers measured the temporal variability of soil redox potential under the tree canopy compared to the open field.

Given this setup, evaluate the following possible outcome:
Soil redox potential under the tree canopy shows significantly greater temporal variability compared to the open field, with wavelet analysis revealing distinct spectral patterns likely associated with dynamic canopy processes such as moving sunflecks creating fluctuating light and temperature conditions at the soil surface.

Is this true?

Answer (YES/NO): NO